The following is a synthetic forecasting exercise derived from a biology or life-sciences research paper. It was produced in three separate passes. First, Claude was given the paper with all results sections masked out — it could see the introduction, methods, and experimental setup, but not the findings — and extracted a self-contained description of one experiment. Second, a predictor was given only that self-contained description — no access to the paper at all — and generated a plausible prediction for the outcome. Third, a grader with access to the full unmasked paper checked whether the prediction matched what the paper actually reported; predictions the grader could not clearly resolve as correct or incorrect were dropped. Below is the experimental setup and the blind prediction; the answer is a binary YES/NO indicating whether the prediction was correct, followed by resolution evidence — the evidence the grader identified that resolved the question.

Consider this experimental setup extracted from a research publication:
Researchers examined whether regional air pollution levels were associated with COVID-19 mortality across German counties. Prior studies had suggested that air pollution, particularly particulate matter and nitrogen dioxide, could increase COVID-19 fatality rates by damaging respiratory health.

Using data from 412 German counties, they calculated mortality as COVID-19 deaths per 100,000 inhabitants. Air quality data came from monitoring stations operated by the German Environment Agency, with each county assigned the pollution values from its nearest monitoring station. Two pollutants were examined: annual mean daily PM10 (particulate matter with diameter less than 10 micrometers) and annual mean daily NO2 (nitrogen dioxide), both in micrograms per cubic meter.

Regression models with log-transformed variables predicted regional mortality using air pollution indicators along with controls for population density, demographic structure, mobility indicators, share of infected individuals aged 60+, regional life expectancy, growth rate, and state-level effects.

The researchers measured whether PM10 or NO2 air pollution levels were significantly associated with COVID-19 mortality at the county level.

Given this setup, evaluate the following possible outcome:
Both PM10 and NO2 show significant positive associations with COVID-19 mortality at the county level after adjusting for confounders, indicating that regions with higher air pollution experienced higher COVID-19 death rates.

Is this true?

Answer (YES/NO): NO